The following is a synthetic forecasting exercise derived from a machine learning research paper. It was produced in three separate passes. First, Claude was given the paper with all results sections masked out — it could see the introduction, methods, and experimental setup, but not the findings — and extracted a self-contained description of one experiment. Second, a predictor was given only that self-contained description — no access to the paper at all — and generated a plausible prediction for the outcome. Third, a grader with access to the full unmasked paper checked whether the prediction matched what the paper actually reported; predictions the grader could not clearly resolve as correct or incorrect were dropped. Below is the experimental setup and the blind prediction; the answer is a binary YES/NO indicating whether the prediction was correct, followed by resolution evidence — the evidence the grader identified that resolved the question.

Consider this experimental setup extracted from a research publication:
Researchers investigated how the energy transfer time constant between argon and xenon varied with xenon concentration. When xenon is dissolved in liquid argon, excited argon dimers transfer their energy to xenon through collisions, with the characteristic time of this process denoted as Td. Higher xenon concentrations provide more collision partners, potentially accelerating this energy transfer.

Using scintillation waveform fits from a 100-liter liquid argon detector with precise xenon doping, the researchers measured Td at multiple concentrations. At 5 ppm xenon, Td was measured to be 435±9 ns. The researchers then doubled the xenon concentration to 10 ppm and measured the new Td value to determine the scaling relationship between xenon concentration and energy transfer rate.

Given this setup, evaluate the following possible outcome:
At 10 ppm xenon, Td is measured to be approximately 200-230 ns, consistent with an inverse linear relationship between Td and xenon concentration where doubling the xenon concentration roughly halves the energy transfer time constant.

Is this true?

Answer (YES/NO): YES